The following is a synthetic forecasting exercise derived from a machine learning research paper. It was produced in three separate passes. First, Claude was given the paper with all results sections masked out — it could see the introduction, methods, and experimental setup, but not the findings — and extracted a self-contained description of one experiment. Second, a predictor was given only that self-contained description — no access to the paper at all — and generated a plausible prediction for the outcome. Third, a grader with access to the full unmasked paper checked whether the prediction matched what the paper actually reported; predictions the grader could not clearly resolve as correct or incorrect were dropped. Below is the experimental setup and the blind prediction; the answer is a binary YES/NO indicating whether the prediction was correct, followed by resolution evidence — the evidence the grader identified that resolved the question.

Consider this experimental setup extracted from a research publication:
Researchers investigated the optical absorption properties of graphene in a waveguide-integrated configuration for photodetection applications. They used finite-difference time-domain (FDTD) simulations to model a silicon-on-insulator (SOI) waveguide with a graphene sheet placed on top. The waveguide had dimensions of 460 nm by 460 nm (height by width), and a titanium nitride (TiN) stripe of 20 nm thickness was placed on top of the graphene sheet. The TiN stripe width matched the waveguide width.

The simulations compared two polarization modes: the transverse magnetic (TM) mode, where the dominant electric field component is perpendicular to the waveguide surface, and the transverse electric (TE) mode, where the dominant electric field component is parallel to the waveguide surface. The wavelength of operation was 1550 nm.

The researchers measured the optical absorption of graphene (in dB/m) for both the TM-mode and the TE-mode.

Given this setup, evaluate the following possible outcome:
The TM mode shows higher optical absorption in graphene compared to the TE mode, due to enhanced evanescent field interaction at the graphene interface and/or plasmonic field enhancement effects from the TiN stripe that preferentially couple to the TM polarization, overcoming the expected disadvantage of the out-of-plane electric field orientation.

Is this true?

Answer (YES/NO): YES